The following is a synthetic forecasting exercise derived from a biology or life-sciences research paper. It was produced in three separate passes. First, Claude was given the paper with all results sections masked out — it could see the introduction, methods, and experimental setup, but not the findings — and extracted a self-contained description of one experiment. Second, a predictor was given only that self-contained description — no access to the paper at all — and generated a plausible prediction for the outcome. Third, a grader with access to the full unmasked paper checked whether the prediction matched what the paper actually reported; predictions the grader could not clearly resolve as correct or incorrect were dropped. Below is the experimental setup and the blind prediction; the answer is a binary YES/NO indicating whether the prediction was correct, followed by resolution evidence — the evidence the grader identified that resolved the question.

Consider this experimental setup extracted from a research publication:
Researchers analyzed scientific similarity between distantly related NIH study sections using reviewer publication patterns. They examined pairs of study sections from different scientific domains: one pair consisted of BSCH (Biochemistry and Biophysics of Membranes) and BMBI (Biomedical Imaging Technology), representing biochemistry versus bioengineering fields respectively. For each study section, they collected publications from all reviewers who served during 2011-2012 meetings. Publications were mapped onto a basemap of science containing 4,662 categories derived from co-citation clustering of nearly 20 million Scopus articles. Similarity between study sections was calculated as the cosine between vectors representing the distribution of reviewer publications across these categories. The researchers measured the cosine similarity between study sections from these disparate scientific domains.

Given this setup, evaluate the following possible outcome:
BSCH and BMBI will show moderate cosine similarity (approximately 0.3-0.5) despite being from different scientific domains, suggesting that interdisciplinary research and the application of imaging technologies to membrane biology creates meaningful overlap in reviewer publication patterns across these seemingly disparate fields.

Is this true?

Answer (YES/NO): NO